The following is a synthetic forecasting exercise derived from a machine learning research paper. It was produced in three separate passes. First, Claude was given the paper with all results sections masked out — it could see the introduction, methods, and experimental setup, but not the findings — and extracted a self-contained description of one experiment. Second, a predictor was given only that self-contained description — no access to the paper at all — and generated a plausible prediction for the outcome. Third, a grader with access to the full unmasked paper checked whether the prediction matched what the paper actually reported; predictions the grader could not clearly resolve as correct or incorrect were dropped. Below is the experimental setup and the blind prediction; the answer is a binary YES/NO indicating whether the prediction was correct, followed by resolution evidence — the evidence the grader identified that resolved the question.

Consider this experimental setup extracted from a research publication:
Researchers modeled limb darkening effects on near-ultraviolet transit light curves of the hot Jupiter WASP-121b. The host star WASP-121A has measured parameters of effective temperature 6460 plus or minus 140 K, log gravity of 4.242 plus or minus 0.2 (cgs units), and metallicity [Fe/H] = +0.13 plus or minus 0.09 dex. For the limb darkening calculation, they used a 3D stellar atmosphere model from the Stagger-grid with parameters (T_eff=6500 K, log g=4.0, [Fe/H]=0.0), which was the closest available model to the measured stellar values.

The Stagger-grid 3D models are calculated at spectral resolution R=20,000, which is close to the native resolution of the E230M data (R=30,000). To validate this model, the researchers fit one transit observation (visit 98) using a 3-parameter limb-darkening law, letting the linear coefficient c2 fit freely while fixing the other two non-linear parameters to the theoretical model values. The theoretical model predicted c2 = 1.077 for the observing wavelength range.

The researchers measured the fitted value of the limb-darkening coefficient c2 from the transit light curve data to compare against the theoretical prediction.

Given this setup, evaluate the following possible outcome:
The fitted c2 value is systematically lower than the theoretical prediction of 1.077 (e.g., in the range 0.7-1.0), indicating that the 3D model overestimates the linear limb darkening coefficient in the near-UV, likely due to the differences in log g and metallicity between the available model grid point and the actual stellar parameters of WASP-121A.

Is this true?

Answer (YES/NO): NO